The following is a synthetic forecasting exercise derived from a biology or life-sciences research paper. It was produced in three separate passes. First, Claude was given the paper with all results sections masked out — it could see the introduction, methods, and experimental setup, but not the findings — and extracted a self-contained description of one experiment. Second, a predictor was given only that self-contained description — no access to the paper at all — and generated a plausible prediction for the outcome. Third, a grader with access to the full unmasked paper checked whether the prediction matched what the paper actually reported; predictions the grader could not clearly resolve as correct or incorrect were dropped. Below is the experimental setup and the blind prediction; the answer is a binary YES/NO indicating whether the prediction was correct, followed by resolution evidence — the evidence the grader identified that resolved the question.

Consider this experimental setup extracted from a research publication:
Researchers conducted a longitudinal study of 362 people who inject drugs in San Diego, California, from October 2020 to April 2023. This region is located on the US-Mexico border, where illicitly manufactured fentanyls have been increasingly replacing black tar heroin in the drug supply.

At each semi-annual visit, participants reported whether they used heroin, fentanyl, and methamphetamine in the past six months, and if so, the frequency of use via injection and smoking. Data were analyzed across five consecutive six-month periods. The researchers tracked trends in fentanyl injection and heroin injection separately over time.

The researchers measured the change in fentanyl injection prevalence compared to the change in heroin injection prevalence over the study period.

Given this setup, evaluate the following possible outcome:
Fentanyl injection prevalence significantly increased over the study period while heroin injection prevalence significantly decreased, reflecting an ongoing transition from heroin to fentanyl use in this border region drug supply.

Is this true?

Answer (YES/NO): NO